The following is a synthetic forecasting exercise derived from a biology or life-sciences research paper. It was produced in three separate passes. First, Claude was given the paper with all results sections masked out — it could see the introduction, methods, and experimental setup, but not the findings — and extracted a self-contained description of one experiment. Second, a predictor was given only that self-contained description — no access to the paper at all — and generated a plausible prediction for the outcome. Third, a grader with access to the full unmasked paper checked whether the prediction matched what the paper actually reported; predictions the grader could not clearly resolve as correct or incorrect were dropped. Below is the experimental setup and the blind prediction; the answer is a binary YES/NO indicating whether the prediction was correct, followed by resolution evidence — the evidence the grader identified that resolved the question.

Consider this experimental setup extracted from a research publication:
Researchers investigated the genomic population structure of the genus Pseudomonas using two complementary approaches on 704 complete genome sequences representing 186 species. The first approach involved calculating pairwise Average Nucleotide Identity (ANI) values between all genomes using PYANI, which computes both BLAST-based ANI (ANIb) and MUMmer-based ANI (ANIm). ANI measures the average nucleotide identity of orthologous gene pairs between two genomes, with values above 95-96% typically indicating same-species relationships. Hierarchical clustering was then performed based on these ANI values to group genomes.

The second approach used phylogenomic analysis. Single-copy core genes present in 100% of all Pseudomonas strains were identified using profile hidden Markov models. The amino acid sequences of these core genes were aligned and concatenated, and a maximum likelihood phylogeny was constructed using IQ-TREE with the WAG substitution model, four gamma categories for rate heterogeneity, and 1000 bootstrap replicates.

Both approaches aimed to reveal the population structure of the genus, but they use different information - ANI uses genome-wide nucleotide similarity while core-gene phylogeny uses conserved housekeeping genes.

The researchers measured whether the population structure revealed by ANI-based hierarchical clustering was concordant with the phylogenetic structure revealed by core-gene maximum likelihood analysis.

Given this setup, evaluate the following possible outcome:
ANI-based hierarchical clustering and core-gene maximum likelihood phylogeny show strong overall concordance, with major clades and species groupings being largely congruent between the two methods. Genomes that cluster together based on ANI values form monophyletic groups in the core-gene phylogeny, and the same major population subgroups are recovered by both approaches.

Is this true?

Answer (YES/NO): YES